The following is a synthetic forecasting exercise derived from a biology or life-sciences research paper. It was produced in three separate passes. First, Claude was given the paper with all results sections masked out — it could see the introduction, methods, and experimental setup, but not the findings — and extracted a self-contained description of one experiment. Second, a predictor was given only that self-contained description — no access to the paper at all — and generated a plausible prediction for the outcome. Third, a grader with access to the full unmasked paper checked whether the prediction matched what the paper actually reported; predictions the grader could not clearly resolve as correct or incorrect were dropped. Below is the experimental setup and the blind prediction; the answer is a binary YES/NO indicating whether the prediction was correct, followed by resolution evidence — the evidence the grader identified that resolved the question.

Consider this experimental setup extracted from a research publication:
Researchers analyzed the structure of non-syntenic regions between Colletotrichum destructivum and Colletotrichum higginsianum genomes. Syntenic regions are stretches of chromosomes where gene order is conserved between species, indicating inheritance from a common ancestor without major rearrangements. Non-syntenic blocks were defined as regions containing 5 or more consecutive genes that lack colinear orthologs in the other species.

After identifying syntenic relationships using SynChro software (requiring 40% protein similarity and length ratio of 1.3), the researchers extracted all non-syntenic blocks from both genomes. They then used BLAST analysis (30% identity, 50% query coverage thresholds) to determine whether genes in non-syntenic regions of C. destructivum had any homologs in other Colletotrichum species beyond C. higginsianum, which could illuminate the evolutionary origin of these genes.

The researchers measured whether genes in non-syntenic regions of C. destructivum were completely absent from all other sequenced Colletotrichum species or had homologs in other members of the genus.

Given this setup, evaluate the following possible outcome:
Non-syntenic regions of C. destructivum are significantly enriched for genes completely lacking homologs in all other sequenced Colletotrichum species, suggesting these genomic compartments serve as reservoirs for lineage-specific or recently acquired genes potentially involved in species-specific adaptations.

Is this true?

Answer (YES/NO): NO